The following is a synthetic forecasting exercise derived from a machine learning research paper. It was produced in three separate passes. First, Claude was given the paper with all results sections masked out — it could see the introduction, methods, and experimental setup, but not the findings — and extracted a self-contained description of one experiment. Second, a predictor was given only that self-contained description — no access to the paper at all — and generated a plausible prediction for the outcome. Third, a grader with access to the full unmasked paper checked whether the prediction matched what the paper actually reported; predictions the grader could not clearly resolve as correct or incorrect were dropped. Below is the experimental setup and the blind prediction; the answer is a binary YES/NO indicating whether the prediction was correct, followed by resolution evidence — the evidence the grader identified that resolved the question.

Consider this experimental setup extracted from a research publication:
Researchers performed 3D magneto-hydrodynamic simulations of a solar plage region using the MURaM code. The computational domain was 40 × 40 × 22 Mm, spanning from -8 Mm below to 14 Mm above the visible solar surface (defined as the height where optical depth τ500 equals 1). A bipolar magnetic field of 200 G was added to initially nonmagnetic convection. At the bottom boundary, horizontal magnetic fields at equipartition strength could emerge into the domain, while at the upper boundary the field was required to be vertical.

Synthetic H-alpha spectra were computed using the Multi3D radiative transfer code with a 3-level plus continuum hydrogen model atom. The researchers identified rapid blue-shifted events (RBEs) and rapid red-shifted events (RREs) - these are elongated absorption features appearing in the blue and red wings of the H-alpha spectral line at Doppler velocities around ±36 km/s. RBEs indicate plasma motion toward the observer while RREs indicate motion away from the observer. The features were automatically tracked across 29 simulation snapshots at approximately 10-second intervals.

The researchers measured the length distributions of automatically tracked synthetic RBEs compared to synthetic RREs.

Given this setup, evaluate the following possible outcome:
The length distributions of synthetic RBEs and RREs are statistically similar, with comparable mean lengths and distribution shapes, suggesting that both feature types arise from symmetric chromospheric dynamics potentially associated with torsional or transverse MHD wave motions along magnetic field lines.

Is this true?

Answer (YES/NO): YES